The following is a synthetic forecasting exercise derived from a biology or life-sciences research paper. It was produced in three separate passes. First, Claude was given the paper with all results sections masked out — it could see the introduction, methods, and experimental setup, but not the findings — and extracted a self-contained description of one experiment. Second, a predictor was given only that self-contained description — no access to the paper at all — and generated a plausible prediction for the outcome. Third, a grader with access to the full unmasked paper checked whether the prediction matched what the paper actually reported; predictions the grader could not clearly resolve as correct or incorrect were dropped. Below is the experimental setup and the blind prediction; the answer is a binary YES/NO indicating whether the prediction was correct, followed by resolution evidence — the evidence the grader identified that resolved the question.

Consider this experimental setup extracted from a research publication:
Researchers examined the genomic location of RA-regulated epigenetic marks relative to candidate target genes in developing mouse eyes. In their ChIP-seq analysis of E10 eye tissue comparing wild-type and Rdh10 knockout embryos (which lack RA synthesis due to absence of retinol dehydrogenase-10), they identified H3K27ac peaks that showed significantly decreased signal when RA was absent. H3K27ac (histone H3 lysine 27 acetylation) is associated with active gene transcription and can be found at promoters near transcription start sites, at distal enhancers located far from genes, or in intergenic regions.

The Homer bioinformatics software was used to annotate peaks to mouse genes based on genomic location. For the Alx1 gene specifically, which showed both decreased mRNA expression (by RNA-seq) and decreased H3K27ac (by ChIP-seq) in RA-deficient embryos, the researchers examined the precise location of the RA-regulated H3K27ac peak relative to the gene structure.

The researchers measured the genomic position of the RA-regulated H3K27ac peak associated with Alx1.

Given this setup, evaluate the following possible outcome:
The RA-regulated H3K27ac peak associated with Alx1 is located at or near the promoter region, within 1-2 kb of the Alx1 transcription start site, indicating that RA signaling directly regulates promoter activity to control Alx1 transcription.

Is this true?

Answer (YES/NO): YES